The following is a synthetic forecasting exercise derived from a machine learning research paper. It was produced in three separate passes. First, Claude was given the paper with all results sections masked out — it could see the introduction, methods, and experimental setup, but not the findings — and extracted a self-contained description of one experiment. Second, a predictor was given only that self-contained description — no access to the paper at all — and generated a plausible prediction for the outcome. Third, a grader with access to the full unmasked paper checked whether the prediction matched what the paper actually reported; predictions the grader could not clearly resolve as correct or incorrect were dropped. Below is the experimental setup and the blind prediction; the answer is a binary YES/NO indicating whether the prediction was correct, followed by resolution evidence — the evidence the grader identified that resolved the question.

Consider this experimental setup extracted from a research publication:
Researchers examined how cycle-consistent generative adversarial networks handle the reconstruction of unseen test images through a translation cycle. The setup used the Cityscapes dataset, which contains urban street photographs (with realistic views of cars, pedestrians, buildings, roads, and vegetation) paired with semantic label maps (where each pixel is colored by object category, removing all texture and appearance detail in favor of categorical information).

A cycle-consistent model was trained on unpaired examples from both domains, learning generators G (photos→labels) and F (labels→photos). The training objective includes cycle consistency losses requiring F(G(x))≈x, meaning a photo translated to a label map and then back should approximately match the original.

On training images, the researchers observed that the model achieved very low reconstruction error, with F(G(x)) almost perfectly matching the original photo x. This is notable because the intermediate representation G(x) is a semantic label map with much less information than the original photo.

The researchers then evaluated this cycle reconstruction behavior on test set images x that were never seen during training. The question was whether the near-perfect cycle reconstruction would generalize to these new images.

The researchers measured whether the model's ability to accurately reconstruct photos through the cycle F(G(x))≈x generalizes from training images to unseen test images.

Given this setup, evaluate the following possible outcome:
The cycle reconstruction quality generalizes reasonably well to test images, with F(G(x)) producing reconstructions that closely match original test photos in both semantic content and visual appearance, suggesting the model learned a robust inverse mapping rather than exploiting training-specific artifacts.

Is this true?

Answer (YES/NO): NO